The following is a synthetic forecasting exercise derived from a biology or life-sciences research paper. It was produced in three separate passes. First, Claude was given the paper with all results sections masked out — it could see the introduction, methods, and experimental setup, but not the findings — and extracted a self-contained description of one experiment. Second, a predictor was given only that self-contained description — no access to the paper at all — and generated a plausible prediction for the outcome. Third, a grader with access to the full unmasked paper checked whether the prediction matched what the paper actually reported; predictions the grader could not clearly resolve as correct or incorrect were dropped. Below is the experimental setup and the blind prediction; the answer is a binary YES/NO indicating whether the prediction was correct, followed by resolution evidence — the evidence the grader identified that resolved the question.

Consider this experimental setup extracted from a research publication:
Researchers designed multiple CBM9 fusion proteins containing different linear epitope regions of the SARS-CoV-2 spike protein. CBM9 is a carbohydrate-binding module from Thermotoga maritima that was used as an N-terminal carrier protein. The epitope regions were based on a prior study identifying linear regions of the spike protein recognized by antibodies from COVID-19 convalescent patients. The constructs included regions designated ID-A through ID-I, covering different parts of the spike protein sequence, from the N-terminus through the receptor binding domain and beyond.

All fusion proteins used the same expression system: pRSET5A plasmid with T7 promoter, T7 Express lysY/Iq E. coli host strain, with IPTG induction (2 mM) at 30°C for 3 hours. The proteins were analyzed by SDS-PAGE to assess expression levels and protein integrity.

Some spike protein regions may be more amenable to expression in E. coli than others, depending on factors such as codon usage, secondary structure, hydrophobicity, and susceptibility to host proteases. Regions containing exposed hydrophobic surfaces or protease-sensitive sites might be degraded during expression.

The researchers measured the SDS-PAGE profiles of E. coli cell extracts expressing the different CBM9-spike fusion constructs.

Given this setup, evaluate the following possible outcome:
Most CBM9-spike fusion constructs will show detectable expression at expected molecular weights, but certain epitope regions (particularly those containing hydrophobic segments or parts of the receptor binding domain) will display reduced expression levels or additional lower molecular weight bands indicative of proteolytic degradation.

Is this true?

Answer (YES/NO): NO